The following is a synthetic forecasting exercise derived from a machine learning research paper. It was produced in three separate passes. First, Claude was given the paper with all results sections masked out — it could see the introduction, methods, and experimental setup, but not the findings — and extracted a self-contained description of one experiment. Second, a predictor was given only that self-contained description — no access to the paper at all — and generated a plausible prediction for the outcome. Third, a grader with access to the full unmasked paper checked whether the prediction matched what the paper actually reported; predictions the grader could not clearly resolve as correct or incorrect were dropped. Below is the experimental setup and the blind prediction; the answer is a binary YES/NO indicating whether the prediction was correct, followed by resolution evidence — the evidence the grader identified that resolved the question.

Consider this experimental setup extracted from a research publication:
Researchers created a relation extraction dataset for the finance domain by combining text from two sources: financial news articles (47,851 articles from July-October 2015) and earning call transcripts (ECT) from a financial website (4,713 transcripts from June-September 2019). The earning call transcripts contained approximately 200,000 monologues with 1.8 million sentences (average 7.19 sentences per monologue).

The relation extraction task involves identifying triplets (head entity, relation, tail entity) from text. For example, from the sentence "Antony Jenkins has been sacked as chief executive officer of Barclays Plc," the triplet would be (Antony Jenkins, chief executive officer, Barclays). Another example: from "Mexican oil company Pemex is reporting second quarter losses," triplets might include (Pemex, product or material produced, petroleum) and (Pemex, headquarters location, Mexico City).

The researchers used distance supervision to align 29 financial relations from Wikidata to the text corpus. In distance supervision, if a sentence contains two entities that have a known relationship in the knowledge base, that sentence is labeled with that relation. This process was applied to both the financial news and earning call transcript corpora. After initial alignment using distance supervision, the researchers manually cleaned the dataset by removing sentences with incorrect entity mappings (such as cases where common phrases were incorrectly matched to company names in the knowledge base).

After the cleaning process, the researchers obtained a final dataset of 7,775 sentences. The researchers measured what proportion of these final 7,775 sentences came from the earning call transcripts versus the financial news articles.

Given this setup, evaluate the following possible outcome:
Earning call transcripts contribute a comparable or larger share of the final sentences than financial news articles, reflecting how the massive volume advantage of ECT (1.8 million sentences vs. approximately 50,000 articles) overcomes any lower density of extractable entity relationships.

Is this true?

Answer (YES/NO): NO